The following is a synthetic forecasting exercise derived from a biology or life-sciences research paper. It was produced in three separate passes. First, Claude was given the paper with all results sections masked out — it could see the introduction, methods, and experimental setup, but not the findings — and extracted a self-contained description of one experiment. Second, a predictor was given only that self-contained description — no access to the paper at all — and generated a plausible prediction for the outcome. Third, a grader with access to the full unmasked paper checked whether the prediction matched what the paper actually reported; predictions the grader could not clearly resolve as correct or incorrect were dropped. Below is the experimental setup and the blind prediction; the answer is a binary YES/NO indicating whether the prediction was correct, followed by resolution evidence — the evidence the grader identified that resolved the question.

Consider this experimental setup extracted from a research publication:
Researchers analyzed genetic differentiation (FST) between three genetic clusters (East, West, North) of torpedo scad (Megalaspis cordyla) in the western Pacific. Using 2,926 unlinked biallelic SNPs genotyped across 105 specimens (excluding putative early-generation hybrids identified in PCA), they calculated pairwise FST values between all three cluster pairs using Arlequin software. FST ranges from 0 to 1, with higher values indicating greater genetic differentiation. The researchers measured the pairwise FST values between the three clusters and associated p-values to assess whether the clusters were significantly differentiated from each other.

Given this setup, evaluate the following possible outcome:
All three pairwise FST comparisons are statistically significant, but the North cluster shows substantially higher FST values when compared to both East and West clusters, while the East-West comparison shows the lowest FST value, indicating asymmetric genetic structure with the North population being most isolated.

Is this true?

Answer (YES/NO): NO